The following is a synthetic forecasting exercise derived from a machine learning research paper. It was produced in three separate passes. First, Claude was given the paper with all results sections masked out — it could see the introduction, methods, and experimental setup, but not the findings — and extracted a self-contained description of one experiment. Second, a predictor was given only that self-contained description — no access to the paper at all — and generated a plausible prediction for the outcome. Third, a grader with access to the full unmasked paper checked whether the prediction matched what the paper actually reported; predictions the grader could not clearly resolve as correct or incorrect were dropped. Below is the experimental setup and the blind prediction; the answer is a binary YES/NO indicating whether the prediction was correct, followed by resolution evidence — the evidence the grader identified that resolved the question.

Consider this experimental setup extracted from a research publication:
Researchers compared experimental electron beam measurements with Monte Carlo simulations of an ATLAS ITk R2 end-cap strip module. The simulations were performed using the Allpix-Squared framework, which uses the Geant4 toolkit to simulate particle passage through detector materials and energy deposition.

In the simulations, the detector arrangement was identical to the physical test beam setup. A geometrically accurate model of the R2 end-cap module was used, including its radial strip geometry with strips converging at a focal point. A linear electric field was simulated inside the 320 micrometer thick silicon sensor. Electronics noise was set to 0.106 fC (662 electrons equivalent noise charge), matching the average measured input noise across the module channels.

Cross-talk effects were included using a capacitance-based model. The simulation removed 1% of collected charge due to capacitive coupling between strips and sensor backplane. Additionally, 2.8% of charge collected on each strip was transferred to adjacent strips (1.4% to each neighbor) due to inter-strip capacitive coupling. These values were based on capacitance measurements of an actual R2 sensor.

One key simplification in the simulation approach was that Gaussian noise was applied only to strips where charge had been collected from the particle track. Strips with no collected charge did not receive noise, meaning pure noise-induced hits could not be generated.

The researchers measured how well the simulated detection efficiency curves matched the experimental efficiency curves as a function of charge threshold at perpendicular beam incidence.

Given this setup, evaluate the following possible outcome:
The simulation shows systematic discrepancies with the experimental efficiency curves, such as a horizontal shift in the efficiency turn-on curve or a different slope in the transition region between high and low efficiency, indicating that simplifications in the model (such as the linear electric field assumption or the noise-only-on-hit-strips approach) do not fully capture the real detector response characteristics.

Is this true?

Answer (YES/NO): YES